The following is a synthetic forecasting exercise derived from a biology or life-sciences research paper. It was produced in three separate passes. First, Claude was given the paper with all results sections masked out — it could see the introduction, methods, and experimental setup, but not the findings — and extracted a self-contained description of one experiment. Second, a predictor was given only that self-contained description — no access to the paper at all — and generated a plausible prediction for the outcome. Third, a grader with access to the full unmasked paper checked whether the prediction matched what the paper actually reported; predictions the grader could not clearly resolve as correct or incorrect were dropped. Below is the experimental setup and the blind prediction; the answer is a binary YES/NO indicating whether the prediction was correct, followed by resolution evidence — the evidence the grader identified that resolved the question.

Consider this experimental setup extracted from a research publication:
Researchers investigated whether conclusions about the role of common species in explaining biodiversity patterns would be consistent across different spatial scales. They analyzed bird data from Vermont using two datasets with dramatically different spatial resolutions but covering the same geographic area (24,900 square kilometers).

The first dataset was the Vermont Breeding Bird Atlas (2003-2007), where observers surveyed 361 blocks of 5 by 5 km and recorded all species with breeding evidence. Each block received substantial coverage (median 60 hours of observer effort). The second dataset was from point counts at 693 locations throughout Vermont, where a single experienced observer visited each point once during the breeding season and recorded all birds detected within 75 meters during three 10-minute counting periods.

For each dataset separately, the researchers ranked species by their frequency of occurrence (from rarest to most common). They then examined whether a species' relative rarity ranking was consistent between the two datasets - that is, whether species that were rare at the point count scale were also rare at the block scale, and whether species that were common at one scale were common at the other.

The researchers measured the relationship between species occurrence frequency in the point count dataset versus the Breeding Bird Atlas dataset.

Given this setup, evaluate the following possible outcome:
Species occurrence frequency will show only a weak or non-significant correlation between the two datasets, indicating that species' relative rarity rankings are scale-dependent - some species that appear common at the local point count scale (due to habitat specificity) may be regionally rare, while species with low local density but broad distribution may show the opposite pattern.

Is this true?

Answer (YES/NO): NO